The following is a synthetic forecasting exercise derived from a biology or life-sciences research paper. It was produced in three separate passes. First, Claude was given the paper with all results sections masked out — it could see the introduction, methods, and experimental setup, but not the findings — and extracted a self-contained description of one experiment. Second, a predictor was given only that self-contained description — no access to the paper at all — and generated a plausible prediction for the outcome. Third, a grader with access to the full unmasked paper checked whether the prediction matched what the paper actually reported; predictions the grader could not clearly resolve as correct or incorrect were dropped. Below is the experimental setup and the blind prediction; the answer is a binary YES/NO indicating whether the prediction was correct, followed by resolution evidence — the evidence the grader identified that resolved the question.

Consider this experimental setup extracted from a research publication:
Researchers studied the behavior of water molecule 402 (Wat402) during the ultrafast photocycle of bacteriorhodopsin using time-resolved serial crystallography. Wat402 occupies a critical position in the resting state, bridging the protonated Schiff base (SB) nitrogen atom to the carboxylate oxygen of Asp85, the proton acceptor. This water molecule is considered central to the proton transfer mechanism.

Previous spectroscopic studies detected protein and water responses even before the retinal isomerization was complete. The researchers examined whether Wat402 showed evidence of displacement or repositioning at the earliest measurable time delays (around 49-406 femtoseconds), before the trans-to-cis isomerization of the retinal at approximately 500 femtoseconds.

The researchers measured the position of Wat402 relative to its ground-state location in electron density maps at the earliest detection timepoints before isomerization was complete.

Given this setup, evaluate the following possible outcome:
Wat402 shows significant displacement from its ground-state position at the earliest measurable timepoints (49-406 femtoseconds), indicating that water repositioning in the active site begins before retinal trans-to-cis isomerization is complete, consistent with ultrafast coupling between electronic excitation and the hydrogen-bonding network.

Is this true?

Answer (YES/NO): YES